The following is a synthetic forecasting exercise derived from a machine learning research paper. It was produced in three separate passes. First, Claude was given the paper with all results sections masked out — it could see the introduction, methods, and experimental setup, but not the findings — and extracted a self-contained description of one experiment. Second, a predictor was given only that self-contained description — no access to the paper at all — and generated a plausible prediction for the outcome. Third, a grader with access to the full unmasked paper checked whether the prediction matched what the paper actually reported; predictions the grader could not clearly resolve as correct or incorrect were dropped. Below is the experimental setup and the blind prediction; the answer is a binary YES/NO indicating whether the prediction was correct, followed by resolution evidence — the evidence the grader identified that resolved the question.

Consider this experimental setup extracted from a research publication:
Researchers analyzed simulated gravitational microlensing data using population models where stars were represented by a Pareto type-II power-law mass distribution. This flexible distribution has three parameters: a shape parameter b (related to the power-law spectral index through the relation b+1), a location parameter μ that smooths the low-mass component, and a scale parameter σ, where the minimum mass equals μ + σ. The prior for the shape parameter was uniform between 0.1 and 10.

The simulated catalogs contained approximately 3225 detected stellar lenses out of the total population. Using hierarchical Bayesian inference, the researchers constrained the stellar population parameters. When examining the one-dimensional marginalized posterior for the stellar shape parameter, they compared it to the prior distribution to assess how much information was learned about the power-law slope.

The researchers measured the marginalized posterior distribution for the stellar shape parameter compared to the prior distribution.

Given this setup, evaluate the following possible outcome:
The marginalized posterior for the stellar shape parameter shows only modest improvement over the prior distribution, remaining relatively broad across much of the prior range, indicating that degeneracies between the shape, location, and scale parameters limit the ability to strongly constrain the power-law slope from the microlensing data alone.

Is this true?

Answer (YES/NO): YES